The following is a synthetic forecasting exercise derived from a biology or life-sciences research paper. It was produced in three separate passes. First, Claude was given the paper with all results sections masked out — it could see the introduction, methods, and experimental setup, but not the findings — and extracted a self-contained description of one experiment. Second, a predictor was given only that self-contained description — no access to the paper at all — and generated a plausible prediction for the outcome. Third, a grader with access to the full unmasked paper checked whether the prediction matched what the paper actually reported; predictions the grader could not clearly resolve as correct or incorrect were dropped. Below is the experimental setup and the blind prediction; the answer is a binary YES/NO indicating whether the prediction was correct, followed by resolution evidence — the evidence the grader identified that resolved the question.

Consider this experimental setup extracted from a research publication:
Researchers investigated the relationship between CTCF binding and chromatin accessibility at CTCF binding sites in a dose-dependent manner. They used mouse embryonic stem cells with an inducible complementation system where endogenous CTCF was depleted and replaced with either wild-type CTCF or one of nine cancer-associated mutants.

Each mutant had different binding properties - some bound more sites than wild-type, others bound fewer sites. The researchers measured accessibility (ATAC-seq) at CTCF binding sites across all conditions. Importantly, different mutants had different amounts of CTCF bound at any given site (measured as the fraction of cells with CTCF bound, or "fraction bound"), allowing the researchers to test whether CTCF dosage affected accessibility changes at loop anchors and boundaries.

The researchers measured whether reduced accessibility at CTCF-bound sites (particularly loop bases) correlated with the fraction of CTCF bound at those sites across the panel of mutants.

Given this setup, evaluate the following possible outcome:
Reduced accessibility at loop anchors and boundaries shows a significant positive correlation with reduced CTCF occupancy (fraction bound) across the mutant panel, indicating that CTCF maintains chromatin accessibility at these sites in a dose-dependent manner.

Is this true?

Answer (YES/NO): NO